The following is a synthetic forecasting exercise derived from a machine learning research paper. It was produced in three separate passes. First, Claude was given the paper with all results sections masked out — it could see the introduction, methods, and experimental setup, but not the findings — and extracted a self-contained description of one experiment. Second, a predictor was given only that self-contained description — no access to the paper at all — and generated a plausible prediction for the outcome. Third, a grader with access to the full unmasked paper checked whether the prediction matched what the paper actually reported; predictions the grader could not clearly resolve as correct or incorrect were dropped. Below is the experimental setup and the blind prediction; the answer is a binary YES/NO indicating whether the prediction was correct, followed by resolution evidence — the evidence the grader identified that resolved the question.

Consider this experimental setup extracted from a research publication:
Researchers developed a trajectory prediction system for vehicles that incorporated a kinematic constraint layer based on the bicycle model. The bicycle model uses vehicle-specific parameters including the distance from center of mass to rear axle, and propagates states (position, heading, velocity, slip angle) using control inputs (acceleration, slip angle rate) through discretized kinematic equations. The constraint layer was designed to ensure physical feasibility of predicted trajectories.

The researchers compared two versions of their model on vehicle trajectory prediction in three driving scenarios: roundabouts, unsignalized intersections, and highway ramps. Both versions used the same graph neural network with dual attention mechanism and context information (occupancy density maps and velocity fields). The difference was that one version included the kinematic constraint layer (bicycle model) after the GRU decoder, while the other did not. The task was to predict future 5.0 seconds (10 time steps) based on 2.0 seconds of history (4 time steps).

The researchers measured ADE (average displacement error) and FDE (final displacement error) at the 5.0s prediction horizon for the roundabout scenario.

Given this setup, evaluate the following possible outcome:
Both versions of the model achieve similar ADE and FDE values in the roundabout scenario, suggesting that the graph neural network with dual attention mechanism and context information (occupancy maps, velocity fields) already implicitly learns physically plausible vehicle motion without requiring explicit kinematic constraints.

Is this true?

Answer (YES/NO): NO